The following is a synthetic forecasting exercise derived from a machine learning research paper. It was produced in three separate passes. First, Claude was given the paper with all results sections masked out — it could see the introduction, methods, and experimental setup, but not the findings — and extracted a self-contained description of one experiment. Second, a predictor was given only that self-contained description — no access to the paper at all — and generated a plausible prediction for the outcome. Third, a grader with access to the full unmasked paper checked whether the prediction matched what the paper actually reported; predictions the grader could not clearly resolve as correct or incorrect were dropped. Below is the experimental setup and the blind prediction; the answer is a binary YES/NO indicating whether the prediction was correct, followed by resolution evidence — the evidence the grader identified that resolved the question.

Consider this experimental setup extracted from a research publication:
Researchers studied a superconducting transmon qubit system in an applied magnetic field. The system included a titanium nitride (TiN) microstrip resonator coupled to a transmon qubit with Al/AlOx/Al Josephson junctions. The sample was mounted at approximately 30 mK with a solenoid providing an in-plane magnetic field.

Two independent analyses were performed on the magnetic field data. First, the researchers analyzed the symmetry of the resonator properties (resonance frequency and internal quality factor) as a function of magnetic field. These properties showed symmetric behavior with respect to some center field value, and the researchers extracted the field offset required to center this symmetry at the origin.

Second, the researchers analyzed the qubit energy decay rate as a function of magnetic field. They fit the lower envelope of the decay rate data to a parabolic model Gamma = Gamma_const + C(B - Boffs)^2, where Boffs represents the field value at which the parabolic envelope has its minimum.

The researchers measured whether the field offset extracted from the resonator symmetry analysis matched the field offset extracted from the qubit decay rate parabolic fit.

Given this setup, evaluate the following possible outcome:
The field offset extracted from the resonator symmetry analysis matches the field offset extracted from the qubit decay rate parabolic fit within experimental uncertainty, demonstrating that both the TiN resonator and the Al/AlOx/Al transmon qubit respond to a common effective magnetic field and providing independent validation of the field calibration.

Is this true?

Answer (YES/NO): NO